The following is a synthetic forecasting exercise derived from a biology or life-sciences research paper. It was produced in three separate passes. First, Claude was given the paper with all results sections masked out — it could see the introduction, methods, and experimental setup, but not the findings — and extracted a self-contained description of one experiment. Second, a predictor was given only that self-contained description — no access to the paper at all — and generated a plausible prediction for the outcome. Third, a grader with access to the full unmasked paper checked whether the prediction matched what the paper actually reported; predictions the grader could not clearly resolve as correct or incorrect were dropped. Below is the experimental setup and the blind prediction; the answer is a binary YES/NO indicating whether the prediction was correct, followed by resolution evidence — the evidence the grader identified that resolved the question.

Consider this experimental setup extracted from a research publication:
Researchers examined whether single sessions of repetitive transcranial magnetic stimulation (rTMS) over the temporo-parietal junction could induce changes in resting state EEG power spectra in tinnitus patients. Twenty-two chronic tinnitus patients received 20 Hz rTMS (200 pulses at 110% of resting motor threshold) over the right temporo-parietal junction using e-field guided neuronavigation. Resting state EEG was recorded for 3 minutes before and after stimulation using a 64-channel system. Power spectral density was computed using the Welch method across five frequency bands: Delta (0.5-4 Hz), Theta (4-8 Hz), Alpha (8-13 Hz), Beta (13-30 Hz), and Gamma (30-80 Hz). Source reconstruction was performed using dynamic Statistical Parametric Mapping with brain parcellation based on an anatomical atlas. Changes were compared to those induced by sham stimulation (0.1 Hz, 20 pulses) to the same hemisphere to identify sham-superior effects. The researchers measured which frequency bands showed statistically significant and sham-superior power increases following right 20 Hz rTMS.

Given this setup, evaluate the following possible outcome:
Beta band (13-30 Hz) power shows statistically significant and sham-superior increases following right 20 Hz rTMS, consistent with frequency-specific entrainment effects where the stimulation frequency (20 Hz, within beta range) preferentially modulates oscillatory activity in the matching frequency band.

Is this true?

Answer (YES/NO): NO